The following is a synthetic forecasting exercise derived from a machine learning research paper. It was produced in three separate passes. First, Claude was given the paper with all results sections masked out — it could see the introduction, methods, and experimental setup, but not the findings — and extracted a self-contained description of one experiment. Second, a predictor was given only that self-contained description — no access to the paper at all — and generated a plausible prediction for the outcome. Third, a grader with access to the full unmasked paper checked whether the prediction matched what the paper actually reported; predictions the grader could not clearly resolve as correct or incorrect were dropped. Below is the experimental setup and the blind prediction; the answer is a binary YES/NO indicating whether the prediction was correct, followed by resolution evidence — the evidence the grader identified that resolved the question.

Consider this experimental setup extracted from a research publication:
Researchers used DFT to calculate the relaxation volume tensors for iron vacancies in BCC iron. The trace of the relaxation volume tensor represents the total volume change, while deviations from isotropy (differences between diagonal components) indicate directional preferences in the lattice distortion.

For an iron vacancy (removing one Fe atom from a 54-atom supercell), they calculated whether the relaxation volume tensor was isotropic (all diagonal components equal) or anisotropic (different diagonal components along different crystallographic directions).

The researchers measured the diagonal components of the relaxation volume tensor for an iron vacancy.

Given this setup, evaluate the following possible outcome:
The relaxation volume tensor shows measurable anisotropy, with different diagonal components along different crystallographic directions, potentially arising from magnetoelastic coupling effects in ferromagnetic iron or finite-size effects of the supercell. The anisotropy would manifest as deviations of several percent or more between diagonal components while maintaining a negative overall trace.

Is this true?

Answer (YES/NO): NO